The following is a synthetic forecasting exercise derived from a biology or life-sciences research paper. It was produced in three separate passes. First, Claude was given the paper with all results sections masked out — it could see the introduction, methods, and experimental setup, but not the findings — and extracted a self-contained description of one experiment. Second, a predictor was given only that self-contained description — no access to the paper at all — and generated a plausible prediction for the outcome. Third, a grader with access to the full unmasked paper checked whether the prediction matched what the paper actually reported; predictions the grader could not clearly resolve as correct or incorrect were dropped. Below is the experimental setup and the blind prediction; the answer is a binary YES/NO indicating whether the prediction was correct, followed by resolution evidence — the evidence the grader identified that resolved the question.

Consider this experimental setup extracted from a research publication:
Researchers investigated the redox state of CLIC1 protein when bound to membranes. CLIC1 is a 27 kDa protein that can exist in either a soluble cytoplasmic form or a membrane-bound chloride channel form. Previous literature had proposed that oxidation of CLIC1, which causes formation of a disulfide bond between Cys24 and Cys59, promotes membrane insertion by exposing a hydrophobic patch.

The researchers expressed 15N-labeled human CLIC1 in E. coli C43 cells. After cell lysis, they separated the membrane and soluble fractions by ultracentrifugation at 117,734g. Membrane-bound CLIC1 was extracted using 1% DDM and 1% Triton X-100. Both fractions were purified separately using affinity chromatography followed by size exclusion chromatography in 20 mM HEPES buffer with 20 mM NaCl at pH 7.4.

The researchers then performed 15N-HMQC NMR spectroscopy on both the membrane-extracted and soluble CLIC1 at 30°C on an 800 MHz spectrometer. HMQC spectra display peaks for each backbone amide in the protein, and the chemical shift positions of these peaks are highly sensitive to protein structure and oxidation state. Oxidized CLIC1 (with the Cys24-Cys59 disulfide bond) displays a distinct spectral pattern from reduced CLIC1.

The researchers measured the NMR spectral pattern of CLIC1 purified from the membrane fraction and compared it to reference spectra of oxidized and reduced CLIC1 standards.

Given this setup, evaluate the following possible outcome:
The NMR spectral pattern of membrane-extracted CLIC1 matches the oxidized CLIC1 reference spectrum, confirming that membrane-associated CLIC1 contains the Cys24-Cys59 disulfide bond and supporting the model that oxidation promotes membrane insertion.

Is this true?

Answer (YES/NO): NO